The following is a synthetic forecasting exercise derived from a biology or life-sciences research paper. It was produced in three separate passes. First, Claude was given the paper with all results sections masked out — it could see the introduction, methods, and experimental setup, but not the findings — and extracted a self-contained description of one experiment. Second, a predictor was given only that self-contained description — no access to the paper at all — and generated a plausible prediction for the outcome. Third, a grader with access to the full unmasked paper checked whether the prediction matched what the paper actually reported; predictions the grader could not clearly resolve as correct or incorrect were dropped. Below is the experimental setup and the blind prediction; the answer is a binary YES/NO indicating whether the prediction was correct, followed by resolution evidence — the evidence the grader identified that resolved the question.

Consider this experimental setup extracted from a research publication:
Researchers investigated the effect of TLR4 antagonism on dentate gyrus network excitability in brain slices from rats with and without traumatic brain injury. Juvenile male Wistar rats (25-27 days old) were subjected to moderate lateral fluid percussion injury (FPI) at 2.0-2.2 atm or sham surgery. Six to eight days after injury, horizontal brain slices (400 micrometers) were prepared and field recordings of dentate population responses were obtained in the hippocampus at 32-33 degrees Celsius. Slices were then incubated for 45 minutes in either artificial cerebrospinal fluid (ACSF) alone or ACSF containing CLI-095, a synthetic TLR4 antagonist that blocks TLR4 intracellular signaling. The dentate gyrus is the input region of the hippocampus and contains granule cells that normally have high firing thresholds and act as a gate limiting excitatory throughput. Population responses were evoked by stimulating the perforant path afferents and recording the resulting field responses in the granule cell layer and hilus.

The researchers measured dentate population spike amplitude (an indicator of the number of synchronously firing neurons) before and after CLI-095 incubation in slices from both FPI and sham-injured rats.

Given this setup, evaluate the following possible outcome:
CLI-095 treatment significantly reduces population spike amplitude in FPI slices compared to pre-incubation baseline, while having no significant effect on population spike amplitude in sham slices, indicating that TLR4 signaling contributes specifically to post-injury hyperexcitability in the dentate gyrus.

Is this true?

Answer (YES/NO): NO